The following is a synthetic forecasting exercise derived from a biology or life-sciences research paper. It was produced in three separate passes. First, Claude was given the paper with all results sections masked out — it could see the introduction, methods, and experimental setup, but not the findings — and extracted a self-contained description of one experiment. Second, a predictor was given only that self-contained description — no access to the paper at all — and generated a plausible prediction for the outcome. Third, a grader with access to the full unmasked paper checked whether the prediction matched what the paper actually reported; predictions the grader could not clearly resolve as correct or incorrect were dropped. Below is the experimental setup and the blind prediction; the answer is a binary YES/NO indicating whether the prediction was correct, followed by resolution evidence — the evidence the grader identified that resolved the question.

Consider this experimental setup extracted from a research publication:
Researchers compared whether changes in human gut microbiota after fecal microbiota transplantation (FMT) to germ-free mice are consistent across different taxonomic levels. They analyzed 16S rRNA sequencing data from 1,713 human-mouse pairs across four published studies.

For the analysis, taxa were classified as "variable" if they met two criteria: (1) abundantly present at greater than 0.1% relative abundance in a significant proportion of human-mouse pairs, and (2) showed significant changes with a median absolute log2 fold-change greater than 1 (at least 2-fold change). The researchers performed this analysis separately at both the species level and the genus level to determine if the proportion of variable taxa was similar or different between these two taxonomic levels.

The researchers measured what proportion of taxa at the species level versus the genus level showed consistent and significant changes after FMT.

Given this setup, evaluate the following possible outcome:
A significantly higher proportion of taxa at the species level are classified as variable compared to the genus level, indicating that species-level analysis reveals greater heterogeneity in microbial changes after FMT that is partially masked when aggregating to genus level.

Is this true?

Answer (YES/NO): NO